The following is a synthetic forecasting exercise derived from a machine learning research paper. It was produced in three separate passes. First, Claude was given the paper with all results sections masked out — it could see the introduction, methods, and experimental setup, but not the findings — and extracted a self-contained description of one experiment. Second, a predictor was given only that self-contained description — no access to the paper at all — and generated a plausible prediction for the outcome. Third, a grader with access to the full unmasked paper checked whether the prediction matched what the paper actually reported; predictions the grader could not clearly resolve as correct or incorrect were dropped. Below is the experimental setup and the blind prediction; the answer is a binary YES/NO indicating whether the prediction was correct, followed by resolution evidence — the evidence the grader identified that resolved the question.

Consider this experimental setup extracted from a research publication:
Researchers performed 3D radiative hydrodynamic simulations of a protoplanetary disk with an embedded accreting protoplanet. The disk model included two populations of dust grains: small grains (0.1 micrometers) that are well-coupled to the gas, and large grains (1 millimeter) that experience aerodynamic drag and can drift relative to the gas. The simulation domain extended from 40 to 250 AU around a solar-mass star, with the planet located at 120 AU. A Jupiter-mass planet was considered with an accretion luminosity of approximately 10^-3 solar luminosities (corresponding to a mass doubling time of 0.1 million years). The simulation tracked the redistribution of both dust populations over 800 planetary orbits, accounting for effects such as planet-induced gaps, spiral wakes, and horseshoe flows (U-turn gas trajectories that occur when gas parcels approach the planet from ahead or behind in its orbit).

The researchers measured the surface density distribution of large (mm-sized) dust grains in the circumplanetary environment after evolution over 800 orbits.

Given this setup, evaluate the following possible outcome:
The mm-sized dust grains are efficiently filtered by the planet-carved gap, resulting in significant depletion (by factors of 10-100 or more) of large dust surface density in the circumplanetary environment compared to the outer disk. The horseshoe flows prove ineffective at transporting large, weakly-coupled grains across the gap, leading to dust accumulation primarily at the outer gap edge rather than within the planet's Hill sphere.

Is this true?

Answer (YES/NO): NO